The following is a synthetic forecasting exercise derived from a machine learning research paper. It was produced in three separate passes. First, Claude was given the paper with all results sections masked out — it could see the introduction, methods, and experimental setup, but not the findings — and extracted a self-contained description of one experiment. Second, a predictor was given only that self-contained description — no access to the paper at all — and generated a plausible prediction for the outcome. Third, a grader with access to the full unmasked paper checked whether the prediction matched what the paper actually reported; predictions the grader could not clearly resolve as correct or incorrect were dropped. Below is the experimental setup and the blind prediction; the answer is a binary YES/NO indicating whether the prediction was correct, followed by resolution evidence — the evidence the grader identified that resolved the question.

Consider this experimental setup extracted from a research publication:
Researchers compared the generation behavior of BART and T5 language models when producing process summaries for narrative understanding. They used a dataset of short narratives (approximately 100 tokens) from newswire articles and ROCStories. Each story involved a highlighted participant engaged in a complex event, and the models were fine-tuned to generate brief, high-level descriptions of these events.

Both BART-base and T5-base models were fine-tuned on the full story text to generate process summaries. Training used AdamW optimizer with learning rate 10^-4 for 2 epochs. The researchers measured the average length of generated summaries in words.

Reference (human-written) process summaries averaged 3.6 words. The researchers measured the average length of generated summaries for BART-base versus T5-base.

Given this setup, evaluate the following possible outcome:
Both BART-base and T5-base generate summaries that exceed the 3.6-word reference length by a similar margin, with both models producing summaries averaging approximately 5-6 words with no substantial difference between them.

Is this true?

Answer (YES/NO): NO